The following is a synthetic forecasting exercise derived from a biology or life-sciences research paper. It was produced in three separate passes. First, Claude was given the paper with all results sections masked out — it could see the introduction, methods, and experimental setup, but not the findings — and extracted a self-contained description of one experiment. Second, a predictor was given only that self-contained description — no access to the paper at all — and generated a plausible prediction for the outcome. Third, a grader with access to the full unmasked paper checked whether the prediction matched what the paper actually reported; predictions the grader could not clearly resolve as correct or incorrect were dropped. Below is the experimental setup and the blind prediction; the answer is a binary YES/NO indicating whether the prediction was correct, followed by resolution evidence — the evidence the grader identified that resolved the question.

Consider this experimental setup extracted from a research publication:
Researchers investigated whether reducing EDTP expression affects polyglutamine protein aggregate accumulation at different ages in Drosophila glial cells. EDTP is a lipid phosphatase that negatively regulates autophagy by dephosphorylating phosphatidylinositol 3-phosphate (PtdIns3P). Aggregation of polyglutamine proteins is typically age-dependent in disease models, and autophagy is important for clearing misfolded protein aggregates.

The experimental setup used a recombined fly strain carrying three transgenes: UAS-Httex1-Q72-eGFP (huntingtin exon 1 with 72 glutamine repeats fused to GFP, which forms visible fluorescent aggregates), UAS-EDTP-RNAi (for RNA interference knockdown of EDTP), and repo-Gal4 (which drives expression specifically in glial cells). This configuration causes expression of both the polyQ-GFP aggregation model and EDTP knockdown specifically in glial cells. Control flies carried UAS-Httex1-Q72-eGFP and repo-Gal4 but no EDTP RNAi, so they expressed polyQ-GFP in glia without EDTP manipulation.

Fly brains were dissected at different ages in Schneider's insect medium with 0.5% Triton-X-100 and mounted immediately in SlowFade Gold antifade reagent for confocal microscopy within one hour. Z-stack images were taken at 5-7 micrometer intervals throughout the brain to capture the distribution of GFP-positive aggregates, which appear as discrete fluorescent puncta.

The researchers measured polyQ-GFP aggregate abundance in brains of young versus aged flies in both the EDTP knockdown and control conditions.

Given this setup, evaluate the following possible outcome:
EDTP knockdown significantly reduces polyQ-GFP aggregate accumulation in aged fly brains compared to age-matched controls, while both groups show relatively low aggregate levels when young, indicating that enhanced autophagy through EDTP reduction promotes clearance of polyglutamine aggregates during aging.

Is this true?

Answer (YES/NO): NO